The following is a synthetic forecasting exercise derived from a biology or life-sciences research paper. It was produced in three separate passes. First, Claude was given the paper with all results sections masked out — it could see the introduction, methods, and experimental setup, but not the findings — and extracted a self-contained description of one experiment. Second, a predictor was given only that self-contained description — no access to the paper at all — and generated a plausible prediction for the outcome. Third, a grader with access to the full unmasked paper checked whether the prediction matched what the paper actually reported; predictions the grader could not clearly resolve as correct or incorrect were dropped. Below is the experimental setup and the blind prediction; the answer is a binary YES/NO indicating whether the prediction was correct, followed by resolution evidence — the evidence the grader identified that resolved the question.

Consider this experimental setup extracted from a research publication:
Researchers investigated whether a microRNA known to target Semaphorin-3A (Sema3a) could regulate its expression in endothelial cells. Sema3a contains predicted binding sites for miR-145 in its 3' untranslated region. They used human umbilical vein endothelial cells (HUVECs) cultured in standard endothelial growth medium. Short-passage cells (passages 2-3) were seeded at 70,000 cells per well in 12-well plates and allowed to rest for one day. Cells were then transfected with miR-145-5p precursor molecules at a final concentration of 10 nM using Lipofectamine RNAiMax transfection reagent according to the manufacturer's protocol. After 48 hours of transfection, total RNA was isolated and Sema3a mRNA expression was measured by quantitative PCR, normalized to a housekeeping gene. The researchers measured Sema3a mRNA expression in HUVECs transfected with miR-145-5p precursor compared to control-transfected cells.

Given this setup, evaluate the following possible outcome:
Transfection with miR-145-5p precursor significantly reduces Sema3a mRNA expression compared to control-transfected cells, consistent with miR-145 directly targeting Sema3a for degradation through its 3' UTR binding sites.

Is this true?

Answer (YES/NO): YES